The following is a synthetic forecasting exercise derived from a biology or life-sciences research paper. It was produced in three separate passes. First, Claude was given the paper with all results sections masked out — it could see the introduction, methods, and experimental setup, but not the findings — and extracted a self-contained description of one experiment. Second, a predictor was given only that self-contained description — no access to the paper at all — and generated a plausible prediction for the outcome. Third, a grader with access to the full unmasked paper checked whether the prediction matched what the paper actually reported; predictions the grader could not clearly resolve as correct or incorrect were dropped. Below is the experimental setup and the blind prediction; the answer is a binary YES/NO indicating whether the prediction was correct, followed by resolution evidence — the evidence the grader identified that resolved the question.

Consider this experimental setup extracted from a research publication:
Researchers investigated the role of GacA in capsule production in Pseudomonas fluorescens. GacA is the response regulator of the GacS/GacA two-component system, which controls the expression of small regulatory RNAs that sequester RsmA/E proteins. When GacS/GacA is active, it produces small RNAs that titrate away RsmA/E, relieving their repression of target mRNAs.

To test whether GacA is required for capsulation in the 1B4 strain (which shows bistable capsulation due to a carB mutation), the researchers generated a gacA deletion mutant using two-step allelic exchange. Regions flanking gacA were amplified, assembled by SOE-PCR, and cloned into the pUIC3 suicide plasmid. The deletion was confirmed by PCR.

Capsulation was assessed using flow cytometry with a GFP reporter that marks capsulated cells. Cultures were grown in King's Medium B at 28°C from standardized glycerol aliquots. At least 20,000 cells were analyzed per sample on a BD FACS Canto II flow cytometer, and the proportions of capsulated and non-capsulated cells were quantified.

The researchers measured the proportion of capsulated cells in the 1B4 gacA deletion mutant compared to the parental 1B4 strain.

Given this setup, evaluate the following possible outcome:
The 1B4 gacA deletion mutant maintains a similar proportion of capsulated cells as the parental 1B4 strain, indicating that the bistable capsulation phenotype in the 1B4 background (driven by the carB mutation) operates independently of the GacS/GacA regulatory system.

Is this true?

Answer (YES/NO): NO